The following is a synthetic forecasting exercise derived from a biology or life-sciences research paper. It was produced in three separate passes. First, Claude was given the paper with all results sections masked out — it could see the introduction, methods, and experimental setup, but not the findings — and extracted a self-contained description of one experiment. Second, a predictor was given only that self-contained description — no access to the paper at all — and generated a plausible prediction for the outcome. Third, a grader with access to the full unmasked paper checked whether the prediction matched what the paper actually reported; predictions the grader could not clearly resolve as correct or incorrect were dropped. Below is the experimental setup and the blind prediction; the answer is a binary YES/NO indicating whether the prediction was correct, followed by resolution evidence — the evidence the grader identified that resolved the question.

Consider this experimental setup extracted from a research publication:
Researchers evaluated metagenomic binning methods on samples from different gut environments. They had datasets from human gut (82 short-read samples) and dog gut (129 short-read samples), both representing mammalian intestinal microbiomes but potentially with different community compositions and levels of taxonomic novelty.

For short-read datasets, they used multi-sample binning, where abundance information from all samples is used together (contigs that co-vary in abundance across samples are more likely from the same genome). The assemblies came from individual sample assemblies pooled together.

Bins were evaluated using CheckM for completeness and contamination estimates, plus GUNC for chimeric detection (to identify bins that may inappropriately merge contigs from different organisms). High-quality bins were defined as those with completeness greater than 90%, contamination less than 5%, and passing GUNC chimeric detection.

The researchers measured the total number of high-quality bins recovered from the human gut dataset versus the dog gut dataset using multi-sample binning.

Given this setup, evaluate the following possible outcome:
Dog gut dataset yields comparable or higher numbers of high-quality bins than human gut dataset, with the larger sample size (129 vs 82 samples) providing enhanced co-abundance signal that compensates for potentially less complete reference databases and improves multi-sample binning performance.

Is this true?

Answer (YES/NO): YES